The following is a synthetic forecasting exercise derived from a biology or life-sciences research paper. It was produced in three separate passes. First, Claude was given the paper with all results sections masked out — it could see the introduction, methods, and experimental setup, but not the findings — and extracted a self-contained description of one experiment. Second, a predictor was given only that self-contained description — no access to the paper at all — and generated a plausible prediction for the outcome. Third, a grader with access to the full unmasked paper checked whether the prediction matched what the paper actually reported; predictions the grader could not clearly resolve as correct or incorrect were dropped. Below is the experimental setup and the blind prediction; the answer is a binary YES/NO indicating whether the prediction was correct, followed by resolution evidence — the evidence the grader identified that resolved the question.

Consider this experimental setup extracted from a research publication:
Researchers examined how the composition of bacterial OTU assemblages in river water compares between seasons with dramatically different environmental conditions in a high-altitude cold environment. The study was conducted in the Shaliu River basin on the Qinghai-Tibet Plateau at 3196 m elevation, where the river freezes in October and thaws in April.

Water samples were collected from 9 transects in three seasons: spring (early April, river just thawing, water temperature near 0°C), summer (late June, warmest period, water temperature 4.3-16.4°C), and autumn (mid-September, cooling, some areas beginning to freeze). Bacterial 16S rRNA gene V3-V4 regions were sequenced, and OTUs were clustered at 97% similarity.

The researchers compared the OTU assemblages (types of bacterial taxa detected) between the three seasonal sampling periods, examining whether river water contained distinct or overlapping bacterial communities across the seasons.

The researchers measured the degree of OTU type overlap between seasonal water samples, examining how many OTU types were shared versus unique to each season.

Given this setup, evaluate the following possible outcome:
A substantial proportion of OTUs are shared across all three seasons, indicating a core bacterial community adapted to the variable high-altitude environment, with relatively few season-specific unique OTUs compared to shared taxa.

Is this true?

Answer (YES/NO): NO